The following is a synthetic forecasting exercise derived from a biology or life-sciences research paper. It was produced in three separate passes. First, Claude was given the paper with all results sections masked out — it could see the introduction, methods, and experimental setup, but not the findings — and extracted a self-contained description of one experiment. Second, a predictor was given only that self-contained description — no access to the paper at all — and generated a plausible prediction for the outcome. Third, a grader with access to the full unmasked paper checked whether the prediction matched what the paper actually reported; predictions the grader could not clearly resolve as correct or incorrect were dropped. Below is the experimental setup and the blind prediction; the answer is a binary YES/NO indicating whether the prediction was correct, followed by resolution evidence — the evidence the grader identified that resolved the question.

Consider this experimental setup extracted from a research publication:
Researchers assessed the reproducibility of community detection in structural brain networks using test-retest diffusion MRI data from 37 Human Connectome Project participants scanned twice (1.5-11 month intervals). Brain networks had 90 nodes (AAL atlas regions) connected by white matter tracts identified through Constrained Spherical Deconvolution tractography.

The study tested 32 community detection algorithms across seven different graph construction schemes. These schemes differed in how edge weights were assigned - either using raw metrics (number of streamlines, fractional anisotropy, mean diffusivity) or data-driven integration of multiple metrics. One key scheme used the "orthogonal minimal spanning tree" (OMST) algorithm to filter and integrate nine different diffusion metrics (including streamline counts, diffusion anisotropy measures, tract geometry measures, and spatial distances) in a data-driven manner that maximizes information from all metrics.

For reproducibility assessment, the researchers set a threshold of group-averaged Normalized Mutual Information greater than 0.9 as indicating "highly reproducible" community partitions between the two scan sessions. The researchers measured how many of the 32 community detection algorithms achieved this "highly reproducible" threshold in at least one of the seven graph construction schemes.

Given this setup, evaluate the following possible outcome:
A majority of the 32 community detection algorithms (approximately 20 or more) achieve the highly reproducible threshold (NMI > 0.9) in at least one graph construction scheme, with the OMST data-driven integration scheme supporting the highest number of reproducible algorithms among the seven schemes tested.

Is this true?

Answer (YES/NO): NO